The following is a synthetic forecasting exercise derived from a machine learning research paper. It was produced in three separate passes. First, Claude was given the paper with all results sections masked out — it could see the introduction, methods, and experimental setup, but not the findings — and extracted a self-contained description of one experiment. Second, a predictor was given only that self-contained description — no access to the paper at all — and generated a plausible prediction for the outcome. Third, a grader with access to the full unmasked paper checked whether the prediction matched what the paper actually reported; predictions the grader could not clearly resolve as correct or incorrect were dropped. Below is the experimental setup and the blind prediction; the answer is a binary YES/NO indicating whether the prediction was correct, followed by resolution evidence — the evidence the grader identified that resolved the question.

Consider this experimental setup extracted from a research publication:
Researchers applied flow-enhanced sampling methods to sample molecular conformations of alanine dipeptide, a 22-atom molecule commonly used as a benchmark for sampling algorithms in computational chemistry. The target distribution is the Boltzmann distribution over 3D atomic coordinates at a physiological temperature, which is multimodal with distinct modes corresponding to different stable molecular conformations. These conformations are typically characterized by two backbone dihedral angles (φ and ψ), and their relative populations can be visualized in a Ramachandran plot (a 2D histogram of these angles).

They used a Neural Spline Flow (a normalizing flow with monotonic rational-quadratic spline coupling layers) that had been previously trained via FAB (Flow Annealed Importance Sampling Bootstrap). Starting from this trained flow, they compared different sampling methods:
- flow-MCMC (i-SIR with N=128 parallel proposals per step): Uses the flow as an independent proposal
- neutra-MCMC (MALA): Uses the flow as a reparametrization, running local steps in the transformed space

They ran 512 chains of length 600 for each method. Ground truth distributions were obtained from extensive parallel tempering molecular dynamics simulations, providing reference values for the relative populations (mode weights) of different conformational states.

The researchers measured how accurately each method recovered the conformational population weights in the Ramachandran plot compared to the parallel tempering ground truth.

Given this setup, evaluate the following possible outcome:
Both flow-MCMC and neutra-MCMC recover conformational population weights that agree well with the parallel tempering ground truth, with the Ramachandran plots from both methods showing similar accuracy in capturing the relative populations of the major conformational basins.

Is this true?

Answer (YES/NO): NO